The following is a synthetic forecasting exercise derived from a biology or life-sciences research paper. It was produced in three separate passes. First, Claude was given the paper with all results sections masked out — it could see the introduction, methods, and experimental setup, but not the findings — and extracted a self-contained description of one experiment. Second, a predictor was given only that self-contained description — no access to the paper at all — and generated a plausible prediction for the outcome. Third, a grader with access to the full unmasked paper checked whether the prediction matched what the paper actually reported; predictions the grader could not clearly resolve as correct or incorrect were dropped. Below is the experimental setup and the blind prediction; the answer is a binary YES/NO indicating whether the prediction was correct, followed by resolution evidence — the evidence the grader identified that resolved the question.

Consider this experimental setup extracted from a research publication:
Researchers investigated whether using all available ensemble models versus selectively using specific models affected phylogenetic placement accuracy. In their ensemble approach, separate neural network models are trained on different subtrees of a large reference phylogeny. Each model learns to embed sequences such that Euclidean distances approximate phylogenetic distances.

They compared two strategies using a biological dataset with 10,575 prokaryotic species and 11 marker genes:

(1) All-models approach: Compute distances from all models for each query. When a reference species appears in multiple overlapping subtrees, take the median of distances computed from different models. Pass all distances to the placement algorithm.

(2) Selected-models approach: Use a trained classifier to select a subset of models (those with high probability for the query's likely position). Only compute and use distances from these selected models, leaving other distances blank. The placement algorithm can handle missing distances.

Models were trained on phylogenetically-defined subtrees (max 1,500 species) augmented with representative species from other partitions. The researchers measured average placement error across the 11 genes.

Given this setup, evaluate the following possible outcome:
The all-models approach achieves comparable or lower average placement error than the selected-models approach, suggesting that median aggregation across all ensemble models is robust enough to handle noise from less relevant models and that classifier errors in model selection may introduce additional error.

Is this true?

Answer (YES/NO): NO